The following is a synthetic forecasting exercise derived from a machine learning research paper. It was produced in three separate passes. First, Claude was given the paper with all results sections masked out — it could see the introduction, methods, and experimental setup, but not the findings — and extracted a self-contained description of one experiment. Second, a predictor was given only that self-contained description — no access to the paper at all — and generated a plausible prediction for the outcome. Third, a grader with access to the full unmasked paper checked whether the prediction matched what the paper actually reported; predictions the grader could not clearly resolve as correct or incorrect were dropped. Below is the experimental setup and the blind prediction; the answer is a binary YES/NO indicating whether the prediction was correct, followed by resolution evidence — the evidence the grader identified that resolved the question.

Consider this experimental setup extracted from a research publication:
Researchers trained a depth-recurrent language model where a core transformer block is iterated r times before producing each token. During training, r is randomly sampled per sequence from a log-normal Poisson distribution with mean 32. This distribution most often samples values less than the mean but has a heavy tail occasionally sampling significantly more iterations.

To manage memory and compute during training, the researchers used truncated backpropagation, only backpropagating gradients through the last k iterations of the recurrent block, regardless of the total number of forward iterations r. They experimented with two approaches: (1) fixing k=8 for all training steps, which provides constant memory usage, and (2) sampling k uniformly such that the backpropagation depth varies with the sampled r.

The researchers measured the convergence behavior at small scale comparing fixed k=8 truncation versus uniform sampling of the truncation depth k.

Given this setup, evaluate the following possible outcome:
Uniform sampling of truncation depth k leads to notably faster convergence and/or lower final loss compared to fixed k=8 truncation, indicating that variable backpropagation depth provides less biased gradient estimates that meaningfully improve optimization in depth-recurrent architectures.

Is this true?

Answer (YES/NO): NO